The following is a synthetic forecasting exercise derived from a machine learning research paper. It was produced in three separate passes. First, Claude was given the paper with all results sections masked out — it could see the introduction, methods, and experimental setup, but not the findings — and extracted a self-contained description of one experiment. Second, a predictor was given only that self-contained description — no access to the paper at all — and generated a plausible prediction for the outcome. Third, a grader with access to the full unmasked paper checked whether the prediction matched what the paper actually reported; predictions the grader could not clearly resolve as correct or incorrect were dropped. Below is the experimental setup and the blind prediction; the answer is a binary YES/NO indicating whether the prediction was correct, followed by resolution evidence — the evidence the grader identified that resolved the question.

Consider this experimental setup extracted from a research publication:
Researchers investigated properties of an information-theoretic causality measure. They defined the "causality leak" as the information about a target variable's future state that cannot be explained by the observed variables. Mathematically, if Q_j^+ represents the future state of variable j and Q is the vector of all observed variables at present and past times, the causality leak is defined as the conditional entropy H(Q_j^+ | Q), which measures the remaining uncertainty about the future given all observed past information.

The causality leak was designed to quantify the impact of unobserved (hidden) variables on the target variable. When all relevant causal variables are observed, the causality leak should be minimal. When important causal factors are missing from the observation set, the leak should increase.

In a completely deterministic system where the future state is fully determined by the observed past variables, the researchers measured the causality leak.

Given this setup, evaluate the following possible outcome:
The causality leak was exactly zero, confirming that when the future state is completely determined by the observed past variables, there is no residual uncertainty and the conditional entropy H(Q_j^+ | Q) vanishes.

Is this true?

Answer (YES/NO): YES